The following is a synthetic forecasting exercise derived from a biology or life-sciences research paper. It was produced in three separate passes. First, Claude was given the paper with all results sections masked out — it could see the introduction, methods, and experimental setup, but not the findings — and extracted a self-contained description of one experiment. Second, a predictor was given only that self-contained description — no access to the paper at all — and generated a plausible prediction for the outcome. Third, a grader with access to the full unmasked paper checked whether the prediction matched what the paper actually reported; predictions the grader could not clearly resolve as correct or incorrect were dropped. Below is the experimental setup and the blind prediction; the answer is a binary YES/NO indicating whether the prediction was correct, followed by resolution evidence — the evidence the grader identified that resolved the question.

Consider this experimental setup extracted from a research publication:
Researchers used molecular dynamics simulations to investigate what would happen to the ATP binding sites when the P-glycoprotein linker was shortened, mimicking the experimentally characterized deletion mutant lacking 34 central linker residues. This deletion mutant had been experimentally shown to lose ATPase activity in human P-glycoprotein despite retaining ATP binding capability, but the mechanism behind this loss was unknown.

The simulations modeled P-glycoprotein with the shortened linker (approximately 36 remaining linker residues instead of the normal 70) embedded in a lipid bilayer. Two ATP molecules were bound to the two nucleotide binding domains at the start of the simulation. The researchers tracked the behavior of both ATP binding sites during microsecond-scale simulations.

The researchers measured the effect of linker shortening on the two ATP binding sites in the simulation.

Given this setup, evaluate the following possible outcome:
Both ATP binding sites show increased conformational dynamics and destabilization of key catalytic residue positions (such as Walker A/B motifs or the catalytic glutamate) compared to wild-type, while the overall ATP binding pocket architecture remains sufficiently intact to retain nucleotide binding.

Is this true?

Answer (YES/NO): NO